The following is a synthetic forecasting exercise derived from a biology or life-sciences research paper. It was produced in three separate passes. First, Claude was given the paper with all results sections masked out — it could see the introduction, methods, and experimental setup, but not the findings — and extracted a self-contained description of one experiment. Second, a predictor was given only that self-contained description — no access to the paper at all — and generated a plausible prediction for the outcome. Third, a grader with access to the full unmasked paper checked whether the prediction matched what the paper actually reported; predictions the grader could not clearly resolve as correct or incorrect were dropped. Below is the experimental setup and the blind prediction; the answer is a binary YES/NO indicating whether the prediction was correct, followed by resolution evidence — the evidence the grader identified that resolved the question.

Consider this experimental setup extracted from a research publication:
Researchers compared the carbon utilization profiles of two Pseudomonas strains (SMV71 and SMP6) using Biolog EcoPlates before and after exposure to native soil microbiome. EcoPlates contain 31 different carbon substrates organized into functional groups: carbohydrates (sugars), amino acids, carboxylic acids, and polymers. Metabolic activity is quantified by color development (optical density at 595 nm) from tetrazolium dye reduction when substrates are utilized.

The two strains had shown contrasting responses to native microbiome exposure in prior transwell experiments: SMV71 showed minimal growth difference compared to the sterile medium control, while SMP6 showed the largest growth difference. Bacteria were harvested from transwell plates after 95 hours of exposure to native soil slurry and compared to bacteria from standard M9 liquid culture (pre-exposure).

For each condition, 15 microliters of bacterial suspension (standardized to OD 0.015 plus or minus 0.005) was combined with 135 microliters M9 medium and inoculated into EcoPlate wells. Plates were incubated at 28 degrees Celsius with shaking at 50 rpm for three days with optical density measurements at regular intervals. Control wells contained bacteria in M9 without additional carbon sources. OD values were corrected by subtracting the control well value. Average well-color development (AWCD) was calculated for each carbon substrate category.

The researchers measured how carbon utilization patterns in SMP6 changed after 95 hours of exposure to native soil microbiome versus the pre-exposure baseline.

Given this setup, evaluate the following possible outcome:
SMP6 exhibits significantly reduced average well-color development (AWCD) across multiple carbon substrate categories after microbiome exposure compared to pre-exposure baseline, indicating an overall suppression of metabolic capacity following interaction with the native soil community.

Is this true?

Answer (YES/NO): NO